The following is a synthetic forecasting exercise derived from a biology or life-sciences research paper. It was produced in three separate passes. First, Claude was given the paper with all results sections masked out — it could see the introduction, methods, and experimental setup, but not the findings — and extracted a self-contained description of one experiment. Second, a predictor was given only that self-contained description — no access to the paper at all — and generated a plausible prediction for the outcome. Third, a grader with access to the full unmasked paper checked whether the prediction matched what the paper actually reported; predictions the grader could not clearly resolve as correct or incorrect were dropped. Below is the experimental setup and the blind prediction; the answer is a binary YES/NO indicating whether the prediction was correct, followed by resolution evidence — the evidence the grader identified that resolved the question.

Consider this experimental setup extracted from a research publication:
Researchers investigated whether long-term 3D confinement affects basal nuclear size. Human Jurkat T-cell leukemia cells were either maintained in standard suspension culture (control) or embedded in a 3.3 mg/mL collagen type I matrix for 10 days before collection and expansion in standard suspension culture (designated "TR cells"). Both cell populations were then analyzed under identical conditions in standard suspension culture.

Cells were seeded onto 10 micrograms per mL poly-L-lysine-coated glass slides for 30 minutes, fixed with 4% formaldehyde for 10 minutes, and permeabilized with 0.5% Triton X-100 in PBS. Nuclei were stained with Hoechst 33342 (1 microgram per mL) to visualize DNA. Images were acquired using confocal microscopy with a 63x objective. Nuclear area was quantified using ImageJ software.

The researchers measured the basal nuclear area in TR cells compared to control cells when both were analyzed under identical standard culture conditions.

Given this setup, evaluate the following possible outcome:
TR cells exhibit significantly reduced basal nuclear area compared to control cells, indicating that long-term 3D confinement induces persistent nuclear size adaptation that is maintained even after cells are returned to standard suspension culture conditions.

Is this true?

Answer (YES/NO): NO